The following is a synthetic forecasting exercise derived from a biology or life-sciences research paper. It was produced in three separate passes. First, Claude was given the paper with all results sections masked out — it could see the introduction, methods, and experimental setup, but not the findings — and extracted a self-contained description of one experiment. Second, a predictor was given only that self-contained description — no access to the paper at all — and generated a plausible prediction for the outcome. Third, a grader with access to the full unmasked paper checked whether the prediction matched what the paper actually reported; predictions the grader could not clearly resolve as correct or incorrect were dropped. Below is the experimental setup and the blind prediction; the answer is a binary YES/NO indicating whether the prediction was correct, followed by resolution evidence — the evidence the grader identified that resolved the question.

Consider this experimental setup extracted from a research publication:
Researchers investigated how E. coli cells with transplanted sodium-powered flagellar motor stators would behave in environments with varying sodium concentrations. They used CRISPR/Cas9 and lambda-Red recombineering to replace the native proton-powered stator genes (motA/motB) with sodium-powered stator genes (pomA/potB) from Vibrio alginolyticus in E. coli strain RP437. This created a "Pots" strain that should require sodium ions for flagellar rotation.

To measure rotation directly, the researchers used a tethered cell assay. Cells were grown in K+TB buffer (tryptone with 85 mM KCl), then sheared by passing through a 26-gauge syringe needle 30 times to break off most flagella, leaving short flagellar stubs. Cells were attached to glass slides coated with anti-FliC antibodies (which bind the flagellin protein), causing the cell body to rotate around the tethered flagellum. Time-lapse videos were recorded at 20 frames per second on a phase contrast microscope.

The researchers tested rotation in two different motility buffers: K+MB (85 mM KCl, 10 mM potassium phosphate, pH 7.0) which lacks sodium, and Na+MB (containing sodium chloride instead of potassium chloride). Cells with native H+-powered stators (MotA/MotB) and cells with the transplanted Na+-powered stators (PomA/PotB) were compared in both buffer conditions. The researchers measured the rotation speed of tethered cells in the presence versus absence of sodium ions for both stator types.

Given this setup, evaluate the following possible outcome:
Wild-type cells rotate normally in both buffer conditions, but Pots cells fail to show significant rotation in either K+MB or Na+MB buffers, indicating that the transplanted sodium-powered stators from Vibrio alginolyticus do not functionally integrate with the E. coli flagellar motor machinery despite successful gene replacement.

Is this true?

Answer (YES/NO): NO